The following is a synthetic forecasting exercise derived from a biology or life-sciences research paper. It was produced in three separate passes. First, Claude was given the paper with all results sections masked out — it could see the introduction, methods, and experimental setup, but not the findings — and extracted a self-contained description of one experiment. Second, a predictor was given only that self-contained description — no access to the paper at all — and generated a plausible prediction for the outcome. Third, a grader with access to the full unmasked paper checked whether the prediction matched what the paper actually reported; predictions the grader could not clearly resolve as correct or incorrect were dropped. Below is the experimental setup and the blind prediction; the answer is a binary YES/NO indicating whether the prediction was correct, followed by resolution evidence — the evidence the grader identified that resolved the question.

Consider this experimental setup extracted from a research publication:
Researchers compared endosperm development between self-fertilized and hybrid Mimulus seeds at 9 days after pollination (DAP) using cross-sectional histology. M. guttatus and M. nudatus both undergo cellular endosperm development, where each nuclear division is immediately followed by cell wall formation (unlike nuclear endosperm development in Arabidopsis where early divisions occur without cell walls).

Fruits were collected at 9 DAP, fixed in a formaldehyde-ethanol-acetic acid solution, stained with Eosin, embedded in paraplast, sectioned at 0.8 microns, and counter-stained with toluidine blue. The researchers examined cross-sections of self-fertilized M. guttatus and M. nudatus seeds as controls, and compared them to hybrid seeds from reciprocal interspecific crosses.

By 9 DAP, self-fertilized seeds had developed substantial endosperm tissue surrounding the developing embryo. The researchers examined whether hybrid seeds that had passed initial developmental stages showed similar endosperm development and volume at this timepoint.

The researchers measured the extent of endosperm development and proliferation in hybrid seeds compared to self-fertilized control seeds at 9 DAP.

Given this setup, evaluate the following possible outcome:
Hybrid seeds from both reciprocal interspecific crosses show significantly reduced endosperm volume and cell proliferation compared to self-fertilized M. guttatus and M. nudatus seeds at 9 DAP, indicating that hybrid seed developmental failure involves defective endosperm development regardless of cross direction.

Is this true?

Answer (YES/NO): YES